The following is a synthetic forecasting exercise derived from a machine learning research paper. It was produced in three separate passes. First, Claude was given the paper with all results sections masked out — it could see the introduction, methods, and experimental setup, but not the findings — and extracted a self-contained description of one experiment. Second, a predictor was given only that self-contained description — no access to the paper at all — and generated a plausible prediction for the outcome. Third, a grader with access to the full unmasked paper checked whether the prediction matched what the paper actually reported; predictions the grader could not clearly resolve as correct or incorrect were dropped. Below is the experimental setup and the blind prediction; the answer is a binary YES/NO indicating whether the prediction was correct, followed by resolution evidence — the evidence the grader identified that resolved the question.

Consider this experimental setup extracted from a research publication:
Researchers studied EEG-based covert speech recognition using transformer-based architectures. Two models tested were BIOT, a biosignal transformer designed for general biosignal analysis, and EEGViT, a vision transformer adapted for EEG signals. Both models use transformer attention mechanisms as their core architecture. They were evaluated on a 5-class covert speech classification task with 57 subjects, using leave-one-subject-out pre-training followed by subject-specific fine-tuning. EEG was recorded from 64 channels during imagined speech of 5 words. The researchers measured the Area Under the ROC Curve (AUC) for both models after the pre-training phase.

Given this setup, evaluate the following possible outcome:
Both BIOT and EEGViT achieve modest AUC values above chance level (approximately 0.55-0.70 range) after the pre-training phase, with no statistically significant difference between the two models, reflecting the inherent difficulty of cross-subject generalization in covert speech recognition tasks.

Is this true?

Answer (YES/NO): NO